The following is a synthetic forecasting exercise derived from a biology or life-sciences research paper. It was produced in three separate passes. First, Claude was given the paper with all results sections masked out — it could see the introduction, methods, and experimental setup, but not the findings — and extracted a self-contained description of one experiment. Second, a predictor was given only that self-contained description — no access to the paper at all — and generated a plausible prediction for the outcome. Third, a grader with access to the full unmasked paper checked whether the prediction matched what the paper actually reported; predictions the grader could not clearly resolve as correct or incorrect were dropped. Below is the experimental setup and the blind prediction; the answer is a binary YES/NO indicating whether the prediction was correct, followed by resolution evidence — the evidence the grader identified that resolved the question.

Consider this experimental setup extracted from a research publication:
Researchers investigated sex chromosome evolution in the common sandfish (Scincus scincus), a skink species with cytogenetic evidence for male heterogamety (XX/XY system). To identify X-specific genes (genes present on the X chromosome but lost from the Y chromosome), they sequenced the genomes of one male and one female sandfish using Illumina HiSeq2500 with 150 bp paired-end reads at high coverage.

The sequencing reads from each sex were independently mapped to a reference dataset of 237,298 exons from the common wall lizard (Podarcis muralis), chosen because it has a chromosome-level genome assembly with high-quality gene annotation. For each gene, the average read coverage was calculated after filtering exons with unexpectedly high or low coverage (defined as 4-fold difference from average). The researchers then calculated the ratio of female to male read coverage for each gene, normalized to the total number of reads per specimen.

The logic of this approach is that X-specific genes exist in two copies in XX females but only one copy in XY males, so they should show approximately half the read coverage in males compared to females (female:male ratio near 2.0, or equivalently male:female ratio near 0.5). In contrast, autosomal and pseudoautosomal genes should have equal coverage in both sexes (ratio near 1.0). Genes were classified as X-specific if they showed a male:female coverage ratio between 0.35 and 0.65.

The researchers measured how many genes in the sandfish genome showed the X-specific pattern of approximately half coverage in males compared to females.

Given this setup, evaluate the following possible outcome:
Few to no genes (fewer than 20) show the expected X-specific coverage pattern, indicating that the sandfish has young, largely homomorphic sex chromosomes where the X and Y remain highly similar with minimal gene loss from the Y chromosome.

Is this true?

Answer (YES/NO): NO